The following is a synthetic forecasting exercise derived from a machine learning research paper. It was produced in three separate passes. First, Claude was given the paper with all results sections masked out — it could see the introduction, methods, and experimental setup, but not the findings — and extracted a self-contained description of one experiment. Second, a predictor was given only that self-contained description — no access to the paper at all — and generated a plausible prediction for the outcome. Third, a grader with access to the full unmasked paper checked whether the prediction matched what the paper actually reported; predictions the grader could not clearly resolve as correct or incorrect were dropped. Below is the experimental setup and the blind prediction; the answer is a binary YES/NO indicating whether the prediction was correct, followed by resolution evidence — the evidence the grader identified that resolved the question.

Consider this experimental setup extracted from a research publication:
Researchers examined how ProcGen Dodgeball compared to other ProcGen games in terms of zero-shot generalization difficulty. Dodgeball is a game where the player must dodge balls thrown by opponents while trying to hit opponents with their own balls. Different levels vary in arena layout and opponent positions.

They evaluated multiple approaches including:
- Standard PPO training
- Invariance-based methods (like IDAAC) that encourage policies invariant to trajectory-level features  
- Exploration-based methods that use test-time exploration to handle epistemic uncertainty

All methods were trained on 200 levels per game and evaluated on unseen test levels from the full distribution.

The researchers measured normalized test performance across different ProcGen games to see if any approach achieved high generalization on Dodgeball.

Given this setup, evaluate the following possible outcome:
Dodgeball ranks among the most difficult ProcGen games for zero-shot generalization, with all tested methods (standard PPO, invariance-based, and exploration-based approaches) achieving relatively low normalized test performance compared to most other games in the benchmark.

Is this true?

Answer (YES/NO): YES